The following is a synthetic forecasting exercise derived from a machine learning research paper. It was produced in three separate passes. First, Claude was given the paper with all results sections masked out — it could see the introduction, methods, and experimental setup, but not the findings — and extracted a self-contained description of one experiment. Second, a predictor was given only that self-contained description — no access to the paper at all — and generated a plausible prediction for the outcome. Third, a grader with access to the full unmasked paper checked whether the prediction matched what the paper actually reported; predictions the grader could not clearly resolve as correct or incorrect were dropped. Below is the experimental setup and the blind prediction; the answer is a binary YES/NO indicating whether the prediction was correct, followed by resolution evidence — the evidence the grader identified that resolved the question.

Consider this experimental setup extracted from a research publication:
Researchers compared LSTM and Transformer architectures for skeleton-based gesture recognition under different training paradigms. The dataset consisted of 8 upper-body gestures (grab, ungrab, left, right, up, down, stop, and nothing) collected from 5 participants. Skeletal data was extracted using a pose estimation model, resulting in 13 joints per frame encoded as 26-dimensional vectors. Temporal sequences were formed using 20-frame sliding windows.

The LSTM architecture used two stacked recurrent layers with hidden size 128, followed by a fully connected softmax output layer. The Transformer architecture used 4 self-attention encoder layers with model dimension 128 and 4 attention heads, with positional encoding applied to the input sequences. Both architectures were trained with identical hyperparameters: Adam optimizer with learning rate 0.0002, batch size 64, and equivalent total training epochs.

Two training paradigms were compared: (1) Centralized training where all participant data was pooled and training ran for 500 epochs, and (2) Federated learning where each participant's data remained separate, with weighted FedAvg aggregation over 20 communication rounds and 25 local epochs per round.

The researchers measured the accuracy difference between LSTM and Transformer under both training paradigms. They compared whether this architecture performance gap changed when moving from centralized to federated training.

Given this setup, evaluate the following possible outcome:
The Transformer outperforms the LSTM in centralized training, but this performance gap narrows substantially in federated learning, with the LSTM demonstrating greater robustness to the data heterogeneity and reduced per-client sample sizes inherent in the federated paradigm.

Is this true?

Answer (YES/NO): NO